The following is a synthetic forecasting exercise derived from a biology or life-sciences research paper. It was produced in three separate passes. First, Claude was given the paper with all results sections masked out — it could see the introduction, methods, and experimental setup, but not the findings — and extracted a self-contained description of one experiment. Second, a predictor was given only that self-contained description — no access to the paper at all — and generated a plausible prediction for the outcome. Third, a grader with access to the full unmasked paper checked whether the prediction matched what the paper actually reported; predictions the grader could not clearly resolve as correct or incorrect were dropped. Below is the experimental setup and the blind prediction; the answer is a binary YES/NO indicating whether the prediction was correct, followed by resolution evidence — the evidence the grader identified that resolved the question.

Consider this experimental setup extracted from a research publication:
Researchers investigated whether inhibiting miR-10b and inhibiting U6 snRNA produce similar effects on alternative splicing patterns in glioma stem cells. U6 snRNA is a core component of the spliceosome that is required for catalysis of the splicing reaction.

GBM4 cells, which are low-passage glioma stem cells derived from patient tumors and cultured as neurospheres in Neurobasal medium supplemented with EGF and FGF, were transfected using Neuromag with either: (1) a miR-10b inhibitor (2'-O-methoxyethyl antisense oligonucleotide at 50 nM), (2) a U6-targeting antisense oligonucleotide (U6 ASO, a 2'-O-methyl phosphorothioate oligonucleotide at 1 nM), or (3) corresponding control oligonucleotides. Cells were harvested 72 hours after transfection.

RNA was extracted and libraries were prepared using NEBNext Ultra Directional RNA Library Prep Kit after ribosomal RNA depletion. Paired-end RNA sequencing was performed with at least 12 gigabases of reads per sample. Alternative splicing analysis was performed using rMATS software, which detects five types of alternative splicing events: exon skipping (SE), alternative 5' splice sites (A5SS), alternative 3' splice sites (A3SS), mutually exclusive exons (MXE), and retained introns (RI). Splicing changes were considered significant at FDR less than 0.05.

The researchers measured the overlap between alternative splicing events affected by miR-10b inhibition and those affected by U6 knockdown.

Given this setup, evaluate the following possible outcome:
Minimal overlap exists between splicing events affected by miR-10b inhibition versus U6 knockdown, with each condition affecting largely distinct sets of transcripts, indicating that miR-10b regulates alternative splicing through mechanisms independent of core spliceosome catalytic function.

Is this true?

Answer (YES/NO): NO